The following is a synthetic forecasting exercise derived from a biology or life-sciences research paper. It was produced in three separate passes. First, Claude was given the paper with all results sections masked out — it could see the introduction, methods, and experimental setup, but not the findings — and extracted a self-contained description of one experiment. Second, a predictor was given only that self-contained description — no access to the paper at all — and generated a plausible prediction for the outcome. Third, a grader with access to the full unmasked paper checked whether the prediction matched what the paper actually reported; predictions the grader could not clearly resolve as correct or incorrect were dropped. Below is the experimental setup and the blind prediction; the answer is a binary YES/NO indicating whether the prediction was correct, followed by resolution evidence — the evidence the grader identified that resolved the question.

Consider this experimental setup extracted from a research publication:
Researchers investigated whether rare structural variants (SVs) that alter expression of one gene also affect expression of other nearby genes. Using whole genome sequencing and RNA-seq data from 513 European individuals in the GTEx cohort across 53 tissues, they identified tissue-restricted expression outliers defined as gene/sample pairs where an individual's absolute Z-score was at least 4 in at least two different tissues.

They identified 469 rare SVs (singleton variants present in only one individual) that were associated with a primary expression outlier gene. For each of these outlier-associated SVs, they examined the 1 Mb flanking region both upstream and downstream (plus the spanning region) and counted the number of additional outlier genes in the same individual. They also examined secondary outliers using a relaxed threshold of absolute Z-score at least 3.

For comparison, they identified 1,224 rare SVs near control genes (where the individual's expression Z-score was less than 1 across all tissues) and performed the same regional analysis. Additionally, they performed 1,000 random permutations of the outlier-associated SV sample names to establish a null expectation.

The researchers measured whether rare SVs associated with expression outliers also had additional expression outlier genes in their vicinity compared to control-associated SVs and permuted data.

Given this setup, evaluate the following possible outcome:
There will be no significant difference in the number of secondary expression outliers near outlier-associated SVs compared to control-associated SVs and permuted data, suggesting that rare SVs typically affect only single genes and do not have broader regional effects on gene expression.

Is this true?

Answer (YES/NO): NO